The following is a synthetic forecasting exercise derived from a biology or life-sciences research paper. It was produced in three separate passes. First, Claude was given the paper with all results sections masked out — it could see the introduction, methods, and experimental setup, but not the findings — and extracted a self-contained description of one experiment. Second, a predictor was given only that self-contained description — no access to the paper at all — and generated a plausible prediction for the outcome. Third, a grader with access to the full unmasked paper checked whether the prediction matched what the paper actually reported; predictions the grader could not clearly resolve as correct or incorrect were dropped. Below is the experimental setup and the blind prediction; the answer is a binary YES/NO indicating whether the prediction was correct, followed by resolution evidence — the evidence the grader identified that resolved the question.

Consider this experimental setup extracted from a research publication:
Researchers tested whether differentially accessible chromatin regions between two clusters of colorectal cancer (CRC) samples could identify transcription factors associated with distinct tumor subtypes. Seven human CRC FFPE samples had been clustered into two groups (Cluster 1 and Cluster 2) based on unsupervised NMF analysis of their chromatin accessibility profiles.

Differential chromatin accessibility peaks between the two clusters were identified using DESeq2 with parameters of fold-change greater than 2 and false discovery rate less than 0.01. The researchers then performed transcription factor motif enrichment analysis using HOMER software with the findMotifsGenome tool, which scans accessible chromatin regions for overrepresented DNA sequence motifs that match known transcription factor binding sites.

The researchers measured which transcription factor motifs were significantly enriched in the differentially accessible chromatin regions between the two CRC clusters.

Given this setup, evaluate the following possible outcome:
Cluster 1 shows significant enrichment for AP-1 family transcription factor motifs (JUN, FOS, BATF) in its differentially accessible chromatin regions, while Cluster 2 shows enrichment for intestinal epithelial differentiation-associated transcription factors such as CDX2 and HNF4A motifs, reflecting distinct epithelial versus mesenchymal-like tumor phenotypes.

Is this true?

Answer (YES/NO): NO